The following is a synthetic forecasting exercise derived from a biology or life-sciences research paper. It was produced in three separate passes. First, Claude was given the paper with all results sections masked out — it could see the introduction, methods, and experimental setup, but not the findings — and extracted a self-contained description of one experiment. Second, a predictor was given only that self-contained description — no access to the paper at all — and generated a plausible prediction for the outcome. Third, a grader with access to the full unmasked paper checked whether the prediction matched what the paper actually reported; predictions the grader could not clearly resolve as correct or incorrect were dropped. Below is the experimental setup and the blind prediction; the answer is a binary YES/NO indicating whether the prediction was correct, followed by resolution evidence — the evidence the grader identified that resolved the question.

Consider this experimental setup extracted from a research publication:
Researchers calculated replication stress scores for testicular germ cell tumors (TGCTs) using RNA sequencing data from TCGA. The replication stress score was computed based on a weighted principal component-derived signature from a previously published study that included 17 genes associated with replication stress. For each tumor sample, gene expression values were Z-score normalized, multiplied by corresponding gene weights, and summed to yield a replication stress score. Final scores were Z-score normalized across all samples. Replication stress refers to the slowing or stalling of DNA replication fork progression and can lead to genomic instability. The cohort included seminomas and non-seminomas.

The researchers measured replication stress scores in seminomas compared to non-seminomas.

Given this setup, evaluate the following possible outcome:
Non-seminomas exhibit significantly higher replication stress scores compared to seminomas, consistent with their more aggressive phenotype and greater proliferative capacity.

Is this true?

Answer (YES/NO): NO